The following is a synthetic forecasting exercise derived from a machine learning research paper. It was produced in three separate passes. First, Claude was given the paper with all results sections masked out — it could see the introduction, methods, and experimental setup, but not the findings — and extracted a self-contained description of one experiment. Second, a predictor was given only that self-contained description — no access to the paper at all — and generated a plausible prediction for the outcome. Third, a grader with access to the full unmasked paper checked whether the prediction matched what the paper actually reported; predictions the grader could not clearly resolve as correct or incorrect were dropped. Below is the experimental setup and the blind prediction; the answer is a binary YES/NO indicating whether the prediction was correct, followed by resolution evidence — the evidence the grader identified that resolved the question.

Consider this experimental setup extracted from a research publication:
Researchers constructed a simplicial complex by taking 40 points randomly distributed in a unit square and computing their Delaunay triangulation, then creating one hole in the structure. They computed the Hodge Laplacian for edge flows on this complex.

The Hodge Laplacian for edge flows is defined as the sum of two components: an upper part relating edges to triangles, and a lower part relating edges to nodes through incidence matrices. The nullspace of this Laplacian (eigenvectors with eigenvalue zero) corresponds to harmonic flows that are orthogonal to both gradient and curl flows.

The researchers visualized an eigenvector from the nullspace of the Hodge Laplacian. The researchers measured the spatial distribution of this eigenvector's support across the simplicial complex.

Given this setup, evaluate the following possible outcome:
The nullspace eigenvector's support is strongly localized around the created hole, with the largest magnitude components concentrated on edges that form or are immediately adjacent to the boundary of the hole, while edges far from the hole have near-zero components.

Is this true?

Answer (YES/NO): NO